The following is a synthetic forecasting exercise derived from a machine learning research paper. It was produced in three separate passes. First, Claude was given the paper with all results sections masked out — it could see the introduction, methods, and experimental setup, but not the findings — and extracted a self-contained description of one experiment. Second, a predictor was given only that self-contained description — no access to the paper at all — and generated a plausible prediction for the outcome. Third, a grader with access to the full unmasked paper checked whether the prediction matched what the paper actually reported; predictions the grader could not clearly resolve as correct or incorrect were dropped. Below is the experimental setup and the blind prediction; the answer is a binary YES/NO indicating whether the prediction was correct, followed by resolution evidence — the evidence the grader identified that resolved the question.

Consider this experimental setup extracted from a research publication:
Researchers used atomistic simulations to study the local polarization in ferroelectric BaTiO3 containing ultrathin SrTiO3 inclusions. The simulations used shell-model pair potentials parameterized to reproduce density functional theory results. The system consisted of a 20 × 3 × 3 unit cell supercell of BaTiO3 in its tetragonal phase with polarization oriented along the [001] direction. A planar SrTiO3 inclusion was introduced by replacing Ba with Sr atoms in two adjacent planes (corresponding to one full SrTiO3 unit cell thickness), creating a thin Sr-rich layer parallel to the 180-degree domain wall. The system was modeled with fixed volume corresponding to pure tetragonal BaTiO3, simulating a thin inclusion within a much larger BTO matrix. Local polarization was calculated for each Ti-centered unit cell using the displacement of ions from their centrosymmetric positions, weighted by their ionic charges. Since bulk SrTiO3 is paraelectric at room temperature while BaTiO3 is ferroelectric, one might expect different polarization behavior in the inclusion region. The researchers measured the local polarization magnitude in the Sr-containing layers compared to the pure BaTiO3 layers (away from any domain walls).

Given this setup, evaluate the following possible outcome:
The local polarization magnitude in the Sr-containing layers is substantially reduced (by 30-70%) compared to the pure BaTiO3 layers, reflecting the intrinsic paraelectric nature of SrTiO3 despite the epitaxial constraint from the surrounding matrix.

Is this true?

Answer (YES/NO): NO